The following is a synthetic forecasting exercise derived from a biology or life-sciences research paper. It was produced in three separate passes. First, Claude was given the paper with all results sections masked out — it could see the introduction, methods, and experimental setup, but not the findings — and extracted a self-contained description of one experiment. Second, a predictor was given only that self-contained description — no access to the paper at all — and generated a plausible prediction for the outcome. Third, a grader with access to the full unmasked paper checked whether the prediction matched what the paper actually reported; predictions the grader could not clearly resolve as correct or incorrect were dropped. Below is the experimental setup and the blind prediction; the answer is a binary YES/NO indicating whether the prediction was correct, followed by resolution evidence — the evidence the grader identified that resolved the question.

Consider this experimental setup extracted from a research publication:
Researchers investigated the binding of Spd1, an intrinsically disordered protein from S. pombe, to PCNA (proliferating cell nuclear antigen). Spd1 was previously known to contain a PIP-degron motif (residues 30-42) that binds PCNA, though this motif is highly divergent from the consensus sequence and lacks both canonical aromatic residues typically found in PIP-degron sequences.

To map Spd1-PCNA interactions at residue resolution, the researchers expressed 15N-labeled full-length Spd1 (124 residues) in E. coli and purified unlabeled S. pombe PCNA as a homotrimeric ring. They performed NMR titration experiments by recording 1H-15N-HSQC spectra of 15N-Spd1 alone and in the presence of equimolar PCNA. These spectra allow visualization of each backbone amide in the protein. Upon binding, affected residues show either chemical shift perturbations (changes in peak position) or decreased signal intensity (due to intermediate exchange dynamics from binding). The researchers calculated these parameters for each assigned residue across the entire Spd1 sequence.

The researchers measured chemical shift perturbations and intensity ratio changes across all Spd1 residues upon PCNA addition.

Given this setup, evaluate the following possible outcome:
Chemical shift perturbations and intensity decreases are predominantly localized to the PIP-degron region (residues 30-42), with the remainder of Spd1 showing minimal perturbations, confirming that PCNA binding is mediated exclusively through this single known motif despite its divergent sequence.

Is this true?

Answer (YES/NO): NO